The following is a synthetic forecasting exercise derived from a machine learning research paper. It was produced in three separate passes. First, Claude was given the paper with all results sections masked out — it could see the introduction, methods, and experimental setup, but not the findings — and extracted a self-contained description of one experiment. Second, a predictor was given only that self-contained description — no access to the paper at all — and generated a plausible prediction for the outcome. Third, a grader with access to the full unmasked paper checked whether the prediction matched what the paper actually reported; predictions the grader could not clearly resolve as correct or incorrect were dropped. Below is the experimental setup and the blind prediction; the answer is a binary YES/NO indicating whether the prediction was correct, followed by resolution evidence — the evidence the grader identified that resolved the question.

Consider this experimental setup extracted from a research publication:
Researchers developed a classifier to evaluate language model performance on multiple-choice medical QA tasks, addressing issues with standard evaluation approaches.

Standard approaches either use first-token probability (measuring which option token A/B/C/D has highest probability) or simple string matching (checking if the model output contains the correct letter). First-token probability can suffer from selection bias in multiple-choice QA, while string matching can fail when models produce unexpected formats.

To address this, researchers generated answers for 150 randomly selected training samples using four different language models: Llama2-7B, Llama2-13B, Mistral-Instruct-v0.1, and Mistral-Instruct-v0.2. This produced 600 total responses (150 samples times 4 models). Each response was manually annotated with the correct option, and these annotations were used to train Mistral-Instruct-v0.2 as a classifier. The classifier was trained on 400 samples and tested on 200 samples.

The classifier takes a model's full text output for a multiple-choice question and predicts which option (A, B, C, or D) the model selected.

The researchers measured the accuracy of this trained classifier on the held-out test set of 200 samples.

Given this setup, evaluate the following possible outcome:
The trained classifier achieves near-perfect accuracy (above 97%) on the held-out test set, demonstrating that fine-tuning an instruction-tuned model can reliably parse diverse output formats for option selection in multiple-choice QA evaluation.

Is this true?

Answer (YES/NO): NO